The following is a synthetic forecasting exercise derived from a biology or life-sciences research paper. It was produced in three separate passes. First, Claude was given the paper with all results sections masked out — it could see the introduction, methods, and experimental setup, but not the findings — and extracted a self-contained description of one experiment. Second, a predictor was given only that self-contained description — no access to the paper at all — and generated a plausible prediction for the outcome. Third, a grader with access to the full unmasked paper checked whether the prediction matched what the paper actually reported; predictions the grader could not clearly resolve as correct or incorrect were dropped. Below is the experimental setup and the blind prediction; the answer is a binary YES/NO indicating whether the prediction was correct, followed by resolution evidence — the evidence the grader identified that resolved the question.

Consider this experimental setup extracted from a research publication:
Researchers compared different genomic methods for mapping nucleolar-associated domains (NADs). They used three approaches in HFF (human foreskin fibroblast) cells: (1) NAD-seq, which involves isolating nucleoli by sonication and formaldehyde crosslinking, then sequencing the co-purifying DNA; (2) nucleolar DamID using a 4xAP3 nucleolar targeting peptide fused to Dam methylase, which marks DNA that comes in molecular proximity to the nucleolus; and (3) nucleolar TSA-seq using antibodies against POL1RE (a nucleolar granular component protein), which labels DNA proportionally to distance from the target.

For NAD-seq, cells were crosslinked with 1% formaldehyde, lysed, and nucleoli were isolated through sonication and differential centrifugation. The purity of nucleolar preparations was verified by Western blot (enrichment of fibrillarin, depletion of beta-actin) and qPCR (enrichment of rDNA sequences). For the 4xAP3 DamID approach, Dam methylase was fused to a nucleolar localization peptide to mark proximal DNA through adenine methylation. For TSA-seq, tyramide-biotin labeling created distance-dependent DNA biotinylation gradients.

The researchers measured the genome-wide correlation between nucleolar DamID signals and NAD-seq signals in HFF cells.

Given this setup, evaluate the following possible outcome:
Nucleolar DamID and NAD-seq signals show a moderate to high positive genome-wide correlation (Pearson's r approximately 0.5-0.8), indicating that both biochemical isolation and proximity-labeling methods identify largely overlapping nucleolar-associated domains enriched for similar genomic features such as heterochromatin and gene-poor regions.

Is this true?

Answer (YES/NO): NO